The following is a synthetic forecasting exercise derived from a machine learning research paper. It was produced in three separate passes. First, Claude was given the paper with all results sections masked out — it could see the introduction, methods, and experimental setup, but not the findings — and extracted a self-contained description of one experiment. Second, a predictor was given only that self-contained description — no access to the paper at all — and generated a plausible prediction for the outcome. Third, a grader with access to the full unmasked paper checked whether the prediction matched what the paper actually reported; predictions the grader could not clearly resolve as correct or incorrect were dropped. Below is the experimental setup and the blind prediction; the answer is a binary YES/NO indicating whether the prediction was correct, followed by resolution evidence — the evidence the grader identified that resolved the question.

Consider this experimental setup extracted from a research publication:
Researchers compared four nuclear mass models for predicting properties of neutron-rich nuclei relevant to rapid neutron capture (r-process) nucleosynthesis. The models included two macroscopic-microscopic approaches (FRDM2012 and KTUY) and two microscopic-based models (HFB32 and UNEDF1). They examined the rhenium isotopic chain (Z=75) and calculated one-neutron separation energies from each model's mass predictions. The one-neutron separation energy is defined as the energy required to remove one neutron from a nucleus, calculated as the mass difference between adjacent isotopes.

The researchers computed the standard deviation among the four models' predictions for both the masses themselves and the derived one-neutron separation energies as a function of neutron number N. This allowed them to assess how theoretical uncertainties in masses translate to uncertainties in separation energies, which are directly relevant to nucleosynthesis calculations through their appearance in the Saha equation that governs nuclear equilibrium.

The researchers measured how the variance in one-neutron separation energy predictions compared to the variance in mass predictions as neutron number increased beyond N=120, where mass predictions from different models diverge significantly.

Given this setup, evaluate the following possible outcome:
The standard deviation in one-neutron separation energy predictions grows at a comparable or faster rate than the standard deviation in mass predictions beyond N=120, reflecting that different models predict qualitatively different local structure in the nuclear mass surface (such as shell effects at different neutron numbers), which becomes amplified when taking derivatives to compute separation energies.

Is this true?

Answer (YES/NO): NO